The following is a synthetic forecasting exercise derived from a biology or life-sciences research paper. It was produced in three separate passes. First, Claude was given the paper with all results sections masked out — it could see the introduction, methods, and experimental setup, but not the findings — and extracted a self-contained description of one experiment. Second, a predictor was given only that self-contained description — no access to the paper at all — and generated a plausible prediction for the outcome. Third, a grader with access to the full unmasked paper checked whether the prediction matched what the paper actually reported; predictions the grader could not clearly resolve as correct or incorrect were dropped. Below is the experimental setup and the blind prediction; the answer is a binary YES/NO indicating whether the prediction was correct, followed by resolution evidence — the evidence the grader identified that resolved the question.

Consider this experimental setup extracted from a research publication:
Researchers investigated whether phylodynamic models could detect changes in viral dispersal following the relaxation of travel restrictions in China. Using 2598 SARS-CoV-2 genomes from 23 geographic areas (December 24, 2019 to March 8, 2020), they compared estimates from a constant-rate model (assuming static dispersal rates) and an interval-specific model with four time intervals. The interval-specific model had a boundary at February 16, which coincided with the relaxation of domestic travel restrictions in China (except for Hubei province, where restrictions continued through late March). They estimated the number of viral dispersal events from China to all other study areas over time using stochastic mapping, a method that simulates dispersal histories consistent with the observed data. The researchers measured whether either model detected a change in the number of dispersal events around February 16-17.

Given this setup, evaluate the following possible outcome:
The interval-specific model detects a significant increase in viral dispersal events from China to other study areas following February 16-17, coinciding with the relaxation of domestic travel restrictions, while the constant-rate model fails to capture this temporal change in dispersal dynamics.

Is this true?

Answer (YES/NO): YES